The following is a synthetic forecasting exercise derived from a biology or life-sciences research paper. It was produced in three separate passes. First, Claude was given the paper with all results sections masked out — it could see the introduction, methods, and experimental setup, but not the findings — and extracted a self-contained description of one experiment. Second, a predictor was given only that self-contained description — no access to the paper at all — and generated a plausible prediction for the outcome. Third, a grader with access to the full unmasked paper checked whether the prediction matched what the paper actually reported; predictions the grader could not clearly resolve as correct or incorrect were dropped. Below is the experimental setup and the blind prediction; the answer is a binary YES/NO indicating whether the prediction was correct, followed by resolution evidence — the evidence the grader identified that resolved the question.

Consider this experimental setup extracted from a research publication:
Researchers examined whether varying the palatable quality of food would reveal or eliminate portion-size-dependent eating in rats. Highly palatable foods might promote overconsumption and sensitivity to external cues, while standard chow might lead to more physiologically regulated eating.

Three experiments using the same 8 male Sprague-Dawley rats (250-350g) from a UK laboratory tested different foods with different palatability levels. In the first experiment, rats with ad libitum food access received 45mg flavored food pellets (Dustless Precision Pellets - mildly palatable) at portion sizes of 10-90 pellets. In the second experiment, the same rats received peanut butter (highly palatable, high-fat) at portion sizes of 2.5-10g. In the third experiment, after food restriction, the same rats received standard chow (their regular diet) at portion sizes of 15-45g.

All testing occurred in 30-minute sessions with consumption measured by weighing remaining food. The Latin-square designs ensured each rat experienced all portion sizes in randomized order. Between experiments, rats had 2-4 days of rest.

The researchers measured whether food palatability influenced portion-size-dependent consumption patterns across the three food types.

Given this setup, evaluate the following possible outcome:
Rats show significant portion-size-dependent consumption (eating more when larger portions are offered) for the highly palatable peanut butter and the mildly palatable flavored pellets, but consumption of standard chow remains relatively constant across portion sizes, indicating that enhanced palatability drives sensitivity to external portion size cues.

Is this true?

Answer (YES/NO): NO